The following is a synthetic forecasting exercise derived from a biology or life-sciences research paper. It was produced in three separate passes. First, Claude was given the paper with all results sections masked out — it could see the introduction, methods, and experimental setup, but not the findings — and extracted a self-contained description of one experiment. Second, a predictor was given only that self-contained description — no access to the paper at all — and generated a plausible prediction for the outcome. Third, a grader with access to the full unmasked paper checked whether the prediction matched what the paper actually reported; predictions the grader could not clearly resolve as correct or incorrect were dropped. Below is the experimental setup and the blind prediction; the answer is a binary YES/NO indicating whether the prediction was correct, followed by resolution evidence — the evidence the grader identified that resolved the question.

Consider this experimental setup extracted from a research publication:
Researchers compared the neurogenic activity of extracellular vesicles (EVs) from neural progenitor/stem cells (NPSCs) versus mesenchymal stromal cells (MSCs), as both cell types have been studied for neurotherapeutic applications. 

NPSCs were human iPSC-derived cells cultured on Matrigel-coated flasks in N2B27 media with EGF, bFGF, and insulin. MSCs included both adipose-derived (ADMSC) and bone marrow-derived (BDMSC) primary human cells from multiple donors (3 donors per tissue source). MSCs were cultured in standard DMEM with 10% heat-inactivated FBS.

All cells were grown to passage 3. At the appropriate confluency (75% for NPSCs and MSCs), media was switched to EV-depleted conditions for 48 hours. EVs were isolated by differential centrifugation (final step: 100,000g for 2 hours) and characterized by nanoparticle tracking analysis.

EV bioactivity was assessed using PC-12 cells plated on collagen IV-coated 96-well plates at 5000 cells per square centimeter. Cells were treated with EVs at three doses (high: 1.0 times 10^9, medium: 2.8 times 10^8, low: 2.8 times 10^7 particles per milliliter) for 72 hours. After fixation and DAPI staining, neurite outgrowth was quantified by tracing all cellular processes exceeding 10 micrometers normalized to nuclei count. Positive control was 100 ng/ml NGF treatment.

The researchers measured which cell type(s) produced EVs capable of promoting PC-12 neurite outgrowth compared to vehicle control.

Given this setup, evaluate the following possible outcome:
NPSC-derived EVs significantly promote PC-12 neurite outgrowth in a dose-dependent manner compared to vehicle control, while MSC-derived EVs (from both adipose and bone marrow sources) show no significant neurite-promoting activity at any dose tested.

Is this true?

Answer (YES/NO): YES